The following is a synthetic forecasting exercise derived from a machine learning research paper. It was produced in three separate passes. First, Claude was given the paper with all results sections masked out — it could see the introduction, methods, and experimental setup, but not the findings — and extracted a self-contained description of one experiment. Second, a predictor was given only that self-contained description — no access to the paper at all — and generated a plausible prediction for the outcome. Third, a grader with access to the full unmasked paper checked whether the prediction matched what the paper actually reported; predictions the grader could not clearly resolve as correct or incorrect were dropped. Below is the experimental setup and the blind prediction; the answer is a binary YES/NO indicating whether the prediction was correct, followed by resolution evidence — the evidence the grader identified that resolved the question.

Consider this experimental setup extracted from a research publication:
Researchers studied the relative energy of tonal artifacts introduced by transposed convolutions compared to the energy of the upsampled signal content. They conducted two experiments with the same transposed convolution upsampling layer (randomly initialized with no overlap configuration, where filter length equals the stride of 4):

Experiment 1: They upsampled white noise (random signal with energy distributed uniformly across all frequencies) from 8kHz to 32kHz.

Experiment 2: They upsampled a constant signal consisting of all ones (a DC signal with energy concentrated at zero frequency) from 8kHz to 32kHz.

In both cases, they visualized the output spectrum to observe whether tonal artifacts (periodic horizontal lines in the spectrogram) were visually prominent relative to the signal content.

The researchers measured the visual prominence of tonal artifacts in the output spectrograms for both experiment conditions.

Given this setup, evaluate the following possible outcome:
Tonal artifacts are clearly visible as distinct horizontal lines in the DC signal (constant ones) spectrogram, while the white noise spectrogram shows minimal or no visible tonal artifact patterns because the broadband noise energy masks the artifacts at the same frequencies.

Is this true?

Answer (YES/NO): YES